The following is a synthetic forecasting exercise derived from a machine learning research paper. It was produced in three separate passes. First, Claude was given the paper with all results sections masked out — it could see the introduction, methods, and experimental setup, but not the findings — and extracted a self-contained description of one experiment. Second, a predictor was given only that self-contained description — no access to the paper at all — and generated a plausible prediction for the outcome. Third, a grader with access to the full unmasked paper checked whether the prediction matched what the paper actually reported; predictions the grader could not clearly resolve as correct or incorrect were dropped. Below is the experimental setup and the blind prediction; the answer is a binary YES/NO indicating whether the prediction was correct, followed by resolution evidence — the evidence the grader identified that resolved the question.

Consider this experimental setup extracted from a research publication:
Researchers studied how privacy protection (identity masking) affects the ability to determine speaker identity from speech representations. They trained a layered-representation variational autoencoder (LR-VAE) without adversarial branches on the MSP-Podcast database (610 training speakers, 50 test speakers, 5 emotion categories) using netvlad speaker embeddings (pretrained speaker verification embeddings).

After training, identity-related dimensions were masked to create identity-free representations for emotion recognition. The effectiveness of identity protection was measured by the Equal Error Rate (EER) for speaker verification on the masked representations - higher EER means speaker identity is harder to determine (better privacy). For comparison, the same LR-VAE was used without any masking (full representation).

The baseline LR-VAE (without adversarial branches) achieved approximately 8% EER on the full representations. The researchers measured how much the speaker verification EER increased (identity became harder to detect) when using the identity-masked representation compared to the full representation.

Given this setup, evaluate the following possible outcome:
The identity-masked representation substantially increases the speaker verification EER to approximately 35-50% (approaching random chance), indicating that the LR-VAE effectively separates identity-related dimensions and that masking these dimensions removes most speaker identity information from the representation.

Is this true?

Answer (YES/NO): NO